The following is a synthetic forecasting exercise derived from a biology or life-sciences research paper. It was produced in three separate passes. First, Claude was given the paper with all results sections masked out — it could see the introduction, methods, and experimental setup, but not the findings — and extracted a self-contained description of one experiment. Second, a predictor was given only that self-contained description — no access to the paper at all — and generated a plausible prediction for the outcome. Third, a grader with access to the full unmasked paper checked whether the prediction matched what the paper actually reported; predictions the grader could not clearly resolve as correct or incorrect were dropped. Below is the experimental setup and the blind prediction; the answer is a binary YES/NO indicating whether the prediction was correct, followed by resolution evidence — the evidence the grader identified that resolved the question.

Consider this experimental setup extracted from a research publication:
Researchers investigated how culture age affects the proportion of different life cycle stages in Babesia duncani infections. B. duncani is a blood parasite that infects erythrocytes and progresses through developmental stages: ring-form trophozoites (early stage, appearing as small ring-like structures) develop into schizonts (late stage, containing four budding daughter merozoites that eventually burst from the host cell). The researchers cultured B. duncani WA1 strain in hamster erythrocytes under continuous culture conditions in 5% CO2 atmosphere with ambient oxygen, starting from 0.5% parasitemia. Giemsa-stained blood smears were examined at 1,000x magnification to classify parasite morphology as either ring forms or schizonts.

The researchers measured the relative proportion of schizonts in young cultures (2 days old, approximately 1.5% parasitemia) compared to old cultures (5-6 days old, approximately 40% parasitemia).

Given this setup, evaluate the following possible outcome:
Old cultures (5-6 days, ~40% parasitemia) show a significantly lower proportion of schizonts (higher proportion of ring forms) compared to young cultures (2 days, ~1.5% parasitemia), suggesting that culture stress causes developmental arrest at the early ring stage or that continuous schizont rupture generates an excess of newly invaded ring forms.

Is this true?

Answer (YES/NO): NO